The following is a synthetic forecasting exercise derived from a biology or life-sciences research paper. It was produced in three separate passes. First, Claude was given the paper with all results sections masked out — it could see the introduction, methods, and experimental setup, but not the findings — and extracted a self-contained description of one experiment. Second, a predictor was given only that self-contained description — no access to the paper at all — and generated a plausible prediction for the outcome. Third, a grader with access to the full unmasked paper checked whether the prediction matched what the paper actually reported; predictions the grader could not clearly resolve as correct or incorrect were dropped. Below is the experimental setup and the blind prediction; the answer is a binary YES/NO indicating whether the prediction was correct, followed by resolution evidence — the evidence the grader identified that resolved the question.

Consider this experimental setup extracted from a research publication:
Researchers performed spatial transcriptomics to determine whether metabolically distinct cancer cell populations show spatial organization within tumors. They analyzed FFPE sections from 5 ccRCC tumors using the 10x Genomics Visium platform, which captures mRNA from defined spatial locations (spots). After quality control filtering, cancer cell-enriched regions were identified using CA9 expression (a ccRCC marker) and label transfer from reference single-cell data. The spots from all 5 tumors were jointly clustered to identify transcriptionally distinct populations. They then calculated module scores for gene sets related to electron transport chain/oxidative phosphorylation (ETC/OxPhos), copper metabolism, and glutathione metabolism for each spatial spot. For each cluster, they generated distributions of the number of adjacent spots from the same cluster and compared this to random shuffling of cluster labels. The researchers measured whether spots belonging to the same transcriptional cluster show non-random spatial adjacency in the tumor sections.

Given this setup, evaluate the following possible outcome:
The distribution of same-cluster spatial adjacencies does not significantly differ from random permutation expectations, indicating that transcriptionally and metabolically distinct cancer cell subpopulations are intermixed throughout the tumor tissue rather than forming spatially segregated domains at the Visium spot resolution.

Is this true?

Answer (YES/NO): NO